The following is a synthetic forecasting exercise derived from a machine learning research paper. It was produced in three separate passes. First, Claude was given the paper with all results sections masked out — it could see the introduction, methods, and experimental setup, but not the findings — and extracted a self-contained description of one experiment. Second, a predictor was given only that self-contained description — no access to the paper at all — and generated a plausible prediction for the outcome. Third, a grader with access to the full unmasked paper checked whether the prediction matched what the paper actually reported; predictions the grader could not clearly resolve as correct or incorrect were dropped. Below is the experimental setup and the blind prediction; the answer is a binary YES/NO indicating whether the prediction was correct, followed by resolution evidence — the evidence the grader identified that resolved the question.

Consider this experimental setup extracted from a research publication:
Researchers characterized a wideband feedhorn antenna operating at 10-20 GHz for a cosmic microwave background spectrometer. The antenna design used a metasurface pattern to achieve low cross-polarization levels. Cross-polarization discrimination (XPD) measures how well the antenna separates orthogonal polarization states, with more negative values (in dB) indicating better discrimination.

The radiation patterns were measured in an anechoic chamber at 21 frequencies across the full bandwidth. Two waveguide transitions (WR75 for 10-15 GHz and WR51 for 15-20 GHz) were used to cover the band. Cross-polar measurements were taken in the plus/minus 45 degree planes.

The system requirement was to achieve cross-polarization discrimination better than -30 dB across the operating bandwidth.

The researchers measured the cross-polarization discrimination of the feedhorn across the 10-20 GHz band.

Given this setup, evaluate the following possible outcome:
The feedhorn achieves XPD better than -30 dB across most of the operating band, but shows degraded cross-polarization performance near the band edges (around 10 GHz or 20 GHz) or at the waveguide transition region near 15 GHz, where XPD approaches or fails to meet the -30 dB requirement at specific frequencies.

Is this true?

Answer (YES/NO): YES